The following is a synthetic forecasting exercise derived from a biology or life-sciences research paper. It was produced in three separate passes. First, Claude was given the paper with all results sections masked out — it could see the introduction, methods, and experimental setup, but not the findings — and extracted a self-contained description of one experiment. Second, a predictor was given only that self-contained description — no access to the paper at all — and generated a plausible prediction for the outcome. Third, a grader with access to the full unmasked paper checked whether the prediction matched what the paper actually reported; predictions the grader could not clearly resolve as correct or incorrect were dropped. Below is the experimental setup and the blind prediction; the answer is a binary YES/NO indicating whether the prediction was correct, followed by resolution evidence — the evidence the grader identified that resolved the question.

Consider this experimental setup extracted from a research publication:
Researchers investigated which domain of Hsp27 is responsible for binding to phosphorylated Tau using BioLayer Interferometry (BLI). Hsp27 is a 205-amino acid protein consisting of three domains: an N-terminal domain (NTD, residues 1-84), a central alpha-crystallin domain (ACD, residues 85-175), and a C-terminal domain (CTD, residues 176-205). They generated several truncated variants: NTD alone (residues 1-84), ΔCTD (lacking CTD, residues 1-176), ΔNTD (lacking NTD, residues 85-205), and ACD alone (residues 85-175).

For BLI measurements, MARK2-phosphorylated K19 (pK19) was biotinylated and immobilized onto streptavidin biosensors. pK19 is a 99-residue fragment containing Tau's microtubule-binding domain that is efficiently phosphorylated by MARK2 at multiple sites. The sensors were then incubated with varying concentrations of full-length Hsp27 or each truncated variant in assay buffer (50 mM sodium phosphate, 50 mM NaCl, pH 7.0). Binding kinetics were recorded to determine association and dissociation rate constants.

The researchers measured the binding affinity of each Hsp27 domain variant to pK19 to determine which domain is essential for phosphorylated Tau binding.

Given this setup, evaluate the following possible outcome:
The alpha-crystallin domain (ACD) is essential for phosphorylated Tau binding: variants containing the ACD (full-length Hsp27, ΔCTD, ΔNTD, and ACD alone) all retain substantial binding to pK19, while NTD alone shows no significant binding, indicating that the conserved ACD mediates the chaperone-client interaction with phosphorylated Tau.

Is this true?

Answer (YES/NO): NO